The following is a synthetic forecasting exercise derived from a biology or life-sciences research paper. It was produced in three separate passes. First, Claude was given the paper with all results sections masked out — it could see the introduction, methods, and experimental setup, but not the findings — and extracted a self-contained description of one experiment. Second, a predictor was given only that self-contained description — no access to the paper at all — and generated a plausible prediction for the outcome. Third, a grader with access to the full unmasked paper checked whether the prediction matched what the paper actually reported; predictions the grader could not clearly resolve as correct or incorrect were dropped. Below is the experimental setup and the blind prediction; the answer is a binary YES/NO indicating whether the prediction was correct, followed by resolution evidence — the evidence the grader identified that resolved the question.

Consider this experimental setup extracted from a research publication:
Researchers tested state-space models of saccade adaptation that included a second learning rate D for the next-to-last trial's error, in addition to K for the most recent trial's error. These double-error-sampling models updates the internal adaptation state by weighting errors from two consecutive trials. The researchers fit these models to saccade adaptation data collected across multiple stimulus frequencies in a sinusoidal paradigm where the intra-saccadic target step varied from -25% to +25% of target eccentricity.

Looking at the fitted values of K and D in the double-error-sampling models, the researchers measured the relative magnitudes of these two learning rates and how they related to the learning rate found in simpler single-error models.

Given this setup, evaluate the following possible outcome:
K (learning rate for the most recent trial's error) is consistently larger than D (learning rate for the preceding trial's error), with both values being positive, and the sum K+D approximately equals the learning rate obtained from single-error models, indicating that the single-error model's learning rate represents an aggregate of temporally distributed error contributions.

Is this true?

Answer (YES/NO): NO